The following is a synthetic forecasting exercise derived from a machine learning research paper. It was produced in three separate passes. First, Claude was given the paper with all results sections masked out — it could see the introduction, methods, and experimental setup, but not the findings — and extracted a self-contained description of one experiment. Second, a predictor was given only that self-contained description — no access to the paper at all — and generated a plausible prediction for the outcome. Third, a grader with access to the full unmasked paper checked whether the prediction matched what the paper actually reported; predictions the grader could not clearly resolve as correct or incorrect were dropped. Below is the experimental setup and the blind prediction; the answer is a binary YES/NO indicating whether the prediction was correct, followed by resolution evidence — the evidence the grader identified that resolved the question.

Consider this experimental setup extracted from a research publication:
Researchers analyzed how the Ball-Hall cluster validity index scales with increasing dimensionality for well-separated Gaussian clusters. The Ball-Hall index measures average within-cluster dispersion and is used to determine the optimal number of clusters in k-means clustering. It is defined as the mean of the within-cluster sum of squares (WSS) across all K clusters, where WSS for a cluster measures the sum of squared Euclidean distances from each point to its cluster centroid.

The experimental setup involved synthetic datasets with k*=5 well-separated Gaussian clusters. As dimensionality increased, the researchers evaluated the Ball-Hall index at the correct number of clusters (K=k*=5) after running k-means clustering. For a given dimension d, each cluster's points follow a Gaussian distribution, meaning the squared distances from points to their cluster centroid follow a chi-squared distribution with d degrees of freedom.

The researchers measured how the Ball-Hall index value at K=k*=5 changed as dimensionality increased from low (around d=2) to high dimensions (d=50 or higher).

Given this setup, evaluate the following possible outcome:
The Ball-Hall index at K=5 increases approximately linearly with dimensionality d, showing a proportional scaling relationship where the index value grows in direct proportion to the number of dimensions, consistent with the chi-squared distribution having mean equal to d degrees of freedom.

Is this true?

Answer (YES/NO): YES